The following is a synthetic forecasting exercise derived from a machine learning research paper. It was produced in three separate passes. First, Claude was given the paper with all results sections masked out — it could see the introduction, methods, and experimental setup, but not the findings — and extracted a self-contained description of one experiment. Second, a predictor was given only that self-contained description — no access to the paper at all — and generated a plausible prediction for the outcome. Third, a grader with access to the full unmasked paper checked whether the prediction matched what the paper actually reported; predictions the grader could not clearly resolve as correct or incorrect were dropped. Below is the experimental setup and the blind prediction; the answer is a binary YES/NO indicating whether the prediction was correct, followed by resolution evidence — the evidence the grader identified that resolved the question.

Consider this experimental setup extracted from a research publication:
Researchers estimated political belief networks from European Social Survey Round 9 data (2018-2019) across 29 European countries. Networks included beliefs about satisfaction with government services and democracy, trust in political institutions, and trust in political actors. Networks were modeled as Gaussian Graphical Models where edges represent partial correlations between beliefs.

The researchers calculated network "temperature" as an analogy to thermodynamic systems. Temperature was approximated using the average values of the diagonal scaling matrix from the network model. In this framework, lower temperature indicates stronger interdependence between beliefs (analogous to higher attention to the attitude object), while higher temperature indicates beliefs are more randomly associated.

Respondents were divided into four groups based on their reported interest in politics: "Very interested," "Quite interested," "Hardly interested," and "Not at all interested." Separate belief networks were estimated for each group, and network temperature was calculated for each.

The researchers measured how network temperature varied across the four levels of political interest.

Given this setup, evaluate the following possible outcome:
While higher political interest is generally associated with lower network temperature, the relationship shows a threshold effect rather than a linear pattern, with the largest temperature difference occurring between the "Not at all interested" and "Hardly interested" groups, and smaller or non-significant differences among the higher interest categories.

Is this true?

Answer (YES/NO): NO